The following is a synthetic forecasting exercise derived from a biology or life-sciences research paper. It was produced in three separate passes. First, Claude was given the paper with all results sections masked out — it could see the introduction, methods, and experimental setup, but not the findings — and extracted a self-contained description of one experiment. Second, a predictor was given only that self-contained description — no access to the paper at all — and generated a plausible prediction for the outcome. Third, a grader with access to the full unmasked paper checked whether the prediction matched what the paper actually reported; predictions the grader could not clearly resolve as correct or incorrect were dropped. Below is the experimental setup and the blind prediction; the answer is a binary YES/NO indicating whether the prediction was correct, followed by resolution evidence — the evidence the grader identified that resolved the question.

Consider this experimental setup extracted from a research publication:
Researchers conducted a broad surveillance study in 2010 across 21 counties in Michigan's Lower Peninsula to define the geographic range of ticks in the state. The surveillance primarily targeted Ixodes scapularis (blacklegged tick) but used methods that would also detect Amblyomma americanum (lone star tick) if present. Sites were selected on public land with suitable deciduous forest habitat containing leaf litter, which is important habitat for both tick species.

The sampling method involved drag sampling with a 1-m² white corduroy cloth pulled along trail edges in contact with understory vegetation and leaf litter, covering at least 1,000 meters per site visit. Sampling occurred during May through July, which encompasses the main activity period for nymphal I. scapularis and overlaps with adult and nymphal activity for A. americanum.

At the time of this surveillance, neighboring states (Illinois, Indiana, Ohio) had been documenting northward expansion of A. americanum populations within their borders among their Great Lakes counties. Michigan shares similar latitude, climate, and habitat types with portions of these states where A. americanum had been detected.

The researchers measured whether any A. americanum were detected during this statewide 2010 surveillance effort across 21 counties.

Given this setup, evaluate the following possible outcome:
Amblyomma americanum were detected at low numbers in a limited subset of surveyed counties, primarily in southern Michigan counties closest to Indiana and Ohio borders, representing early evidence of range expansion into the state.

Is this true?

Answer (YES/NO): NO